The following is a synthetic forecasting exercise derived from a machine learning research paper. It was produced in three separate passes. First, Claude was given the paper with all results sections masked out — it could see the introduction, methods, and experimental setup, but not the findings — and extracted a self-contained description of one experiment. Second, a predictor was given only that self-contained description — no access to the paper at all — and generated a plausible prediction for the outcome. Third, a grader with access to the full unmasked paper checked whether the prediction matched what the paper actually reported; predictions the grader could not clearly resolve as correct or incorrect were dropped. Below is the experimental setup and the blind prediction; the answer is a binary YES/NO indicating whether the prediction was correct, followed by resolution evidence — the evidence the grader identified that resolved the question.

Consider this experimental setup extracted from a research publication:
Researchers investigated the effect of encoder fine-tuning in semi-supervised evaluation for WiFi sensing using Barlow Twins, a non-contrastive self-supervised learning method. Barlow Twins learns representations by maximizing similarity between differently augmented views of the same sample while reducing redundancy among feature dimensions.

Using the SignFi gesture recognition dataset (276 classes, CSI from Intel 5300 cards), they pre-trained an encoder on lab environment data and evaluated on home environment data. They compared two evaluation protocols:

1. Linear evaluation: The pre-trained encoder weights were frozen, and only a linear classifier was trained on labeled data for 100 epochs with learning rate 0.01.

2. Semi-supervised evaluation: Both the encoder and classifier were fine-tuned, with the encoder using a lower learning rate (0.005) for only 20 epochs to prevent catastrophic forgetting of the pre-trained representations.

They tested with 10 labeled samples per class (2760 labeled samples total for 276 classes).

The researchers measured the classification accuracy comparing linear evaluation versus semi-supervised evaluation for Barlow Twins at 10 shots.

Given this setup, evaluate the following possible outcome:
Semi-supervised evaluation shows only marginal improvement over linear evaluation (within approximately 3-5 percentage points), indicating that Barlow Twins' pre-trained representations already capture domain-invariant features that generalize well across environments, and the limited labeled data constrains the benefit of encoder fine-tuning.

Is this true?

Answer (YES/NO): NO